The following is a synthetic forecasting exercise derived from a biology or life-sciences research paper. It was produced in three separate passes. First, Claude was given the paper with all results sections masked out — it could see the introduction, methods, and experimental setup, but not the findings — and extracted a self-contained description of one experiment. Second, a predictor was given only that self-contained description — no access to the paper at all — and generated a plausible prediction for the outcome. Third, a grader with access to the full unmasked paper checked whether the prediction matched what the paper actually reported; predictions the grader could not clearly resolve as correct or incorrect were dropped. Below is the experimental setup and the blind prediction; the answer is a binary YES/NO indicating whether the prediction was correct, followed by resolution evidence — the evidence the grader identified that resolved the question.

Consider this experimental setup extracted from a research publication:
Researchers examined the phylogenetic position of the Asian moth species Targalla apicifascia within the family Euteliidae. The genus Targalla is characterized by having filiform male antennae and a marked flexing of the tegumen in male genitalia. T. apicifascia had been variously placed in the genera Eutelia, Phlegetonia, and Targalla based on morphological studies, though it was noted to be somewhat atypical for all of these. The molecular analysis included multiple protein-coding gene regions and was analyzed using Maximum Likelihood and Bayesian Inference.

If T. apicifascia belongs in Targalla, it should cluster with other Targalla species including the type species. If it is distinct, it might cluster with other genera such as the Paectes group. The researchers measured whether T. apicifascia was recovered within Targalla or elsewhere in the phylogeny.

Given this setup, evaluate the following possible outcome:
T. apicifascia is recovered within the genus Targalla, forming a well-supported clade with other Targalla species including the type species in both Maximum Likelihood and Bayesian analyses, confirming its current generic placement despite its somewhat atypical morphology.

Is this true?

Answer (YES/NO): NO